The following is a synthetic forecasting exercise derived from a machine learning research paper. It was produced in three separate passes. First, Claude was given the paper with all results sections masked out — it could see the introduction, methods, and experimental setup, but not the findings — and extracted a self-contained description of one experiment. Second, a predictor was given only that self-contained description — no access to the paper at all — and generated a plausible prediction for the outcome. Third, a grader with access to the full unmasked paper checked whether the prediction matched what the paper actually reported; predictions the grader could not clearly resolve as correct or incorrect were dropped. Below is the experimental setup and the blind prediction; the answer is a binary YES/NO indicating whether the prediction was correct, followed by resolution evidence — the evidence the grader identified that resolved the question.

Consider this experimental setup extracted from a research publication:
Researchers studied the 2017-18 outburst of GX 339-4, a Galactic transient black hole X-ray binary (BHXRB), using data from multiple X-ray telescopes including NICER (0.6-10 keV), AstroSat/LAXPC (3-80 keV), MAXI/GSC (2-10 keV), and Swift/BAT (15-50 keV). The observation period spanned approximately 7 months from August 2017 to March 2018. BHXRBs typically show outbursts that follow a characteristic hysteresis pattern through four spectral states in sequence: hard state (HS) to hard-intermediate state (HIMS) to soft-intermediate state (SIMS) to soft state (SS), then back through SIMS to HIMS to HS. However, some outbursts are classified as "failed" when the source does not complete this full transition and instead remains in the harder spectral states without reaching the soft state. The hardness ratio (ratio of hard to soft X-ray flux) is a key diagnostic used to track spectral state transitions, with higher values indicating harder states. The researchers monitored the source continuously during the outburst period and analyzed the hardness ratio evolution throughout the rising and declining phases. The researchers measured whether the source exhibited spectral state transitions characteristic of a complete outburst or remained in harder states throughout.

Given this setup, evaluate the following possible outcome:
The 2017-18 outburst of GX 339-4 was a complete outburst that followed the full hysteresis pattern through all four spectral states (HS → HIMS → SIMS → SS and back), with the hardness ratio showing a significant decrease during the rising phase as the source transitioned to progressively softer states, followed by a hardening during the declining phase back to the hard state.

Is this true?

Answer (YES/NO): NO